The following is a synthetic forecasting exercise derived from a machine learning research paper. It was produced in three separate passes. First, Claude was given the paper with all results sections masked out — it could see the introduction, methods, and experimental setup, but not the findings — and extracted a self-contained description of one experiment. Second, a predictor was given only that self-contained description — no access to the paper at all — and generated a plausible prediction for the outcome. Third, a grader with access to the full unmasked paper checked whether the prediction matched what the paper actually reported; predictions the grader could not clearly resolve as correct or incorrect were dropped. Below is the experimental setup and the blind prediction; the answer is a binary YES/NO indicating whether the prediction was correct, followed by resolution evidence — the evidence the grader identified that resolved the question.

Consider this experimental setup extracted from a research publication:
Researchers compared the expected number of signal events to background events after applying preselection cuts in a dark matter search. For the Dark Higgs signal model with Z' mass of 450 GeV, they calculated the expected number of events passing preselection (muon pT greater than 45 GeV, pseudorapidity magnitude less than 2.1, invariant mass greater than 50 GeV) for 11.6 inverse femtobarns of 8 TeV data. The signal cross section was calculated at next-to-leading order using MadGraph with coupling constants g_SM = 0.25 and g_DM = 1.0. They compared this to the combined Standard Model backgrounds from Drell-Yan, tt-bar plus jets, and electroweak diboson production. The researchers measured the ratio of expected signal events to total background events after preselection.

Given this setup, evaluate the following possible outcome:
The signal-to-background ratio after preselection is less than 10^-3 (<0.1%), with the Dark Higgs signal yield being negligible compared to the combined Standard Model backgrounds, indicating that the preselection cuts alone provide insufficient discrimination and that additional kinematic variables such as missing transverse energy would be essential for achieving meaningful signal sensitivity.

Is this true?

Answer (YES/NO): YES